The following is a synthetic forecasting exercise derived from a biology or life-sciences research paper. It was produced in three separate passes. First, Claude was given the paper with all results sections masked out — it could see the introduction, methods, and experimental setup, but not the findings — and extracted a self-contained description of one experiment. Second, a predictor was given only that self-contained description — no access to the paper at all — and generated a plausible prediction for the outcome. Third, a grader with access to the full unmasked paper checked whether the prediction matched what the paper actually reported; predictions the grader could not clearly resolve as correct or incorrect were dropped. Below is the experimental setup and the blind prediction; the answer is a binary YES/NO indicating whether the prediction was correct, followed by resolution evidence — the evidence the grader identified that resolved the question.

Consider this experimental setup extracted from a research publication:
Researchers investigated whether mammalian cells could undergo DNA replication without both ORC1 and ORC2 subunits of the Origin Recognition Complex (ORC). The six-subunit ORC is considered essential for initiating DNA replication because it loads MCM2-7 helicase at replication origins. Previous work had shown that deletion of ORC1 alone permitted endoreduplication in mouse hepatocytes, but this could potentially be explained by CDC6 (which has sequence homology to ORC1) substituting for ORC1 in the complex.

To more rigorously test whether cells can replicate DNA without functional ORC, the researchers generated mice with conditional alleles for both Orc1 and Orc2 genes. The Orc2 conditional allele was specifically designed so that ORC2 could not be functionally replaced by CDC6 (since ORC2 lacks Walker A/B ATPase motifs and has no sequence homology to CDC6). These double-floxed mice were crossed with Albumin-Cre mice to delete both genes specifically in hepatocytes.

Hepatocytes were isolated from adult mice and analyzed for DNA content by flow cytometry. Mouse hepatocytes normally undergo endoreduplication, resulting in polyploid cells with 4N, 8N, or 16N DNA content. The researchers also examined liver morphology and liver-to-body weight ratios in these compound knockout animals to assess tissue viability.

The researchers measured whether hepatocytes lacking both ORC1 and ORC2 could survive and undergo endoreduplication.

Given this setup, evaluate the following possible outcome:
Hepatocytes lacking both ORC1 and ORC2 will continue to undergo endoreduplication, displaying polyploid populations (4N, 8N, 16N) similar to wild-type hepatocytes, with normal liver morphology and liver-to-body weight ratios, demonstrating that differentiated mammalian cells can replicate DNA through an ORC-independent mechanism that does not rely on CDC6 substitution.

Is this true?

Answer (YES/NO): NO